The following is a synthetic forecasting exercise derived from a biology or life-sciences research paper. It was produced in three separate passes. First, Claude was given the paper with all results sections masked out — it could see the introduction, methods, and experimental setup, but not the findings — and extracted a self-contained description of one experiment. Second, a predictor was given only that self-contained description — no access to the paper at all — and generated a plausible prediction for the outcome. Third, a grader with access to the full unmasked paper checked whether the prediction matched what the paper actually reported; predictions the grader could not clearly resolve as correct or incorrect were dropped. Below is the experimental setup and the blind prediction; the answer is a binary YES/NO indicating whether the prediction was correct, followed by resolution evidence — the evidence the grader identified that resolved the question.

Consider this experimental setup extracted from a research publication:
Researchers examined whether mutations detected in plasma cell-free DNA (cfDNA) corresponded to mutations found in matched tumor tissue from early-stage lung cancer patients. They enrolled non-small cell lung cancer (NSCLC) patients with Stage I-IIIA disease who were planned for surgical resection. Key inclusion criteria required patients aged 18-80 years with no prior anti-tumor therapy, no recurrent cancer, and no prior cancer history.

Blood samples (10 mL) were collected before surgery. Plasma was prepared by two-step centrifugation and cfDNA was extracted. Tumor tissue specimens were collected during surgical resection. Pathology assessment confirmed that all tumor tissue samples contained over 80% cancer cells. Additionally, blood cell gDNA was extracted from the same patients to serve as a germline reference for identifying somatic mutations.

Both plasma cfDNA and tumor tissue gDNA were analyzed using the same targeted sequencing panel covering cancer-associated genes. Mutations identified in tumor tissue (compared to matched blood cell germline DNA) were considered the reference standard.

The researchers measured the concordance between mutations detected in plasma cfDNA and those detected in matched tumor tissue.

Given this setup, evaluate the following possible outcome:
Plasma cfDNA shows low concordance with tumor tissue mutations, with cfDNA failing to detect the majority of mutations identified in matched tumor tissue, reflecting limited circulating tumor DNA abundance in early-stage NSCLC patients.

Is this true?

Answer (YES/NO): NO